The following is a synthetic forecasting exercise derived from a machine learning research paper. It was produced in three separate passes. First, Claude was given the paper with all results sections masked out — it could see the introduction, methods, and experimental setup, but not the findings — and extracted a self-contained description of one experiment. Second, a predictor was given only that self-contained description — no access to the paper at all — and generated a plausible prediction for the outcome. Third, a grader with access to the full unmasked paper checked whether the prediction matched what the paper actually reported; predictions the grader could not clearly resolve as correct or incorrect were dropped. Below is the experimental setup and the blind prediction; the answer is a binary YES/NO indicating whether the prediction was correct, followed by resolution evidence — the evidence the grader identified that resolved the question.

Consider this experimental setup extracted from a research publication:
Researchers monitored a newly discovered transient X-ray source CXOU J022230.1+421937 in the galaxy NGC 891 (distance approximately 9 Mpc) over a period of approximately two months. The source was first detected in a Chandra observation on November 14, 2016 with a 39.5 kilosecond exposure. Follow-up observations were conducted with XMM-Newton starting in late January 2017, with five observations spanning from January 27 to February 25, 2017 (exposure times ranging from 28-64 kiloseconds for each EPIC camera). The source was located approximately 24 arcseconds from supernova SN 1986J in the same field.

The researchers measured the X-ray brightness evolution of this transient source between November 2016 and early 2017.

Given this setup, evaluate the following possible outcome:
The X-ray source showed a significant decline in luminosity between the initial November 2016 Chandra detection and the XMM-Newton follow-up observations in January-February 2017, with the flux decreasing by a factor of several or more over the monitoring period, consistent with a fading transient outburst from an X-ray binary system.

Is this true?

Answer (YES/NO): YES